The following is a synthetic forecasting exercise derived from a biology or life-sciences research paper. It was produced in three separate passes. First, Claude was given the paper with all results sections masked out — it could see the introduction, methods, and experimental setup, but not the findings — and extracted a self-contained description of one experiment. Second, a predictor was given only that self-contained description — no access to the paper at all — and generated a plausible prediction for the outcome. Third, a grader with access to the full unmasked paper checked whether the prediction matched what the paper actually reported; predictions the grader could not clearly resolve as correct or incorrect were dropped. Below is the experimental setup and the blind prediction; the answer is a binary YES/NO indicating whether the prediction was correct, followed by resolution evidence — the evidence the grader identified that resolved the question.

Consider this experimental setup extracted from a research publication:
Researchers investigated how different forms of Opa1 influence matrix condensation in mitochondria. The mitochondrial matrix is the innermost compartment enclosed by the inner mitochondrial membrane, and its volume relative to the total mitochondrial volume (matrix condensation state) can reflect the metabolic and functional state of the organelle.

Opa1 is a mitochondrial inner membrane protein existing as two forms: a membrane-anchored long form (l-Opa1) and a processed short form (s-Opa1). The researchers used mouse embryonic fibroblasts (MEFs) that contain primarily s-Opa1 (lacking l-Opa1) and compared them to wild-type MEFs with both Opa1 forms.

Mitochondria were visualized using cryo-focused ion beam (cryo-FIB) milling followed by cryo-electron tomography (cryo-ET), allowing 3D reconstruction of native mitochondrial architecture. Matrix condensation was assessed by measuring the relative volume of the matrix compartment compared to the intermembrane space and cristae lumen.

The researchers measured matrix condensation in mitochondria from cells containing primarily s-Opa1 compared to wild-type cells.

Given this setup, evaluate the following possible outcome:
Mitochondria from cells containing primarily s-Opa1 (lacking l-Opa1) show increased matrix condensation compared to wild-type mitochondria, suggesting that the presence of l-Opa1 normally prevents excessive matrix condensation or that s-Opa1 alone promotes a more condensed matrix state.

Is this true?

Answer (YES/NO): NO